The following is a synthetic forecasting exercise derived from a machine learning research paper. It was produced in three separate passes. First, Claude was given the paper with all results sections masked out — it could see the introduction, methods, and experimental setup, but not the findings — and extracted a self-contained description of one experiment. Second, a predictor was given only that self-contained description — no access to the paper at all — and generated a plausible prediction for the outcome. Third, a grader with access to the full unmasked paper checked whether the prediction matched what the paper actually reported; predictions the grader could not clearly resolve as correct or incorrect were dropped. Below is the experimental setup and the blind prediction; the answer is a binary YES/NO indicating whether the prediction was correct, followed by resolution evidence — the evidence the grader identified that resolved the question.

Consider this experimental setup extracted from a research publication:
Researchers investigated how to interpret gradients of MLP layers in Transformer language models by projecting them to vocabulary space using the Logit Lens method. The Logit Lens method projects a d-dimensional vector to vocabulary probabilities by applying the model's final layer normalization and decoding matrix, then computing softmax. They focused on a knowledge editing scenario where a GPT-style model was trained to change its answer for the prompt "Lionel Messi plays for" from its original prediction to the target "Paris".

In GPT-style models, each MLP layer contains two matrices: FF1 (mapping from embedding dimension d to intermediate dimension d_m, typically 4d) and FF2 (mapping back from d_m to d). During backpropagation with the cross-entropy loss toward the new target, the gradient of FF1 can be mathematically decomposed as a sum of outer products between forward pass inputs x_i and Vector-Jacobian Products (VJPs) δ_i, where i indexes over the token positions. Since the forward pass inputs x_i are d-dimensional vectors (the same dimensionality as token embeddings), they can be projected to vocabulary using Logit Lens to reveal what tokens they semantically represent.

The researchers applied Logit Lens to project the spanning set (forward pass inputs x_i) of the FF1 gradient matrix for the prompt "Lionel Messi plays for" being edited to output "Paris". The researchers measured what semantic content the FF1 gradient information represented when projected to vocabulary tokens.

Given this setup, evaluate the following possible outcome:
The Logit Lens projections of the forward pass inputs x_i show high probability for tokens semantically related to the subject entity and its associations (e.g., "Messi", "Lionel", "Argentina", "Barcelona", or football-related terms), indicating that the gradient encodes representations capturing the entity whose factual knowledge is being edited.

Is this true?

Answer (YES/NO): NO